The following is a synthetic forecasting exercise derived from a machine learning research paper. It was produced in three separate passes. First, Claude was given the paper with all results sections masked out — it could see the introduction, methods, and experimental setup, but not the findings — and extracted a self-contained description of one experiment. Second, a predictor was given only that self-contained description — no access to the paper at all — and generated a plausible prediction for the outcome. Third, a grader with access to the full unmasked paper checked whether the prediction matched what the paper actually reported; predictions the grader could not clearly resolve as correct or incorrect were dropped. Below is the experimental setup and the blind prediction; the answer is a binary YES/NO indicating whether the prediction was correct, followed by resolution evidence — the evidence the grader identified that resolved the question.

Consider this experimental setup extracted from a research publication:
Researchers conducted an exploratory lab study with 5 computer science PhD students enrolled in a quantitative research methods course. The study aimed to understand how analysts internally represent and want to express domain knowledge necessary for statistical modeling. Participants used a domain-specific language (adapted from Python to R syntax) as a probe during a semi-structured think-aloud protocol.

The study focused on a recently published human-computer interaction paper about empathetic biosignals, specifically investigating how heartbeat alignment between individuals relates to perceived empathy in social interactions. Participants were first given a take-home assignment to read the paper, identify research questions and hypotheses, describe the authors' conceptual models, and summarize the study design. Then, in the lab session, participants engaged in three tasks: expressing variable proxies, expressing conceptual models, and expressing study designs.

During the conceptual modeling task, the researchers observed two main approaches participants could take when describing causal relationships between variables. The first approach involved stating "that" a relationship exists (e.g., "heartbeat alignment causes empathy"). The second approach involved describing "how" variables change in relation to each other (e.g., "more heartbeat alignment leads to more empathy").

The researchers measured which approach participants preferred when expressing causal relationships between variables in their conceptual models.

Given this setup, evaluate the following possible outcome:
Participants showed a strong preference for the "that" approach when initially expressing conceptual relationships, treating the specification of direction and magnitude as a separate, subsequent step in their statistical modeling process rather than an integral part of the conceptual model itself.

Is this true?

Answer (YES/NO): NO